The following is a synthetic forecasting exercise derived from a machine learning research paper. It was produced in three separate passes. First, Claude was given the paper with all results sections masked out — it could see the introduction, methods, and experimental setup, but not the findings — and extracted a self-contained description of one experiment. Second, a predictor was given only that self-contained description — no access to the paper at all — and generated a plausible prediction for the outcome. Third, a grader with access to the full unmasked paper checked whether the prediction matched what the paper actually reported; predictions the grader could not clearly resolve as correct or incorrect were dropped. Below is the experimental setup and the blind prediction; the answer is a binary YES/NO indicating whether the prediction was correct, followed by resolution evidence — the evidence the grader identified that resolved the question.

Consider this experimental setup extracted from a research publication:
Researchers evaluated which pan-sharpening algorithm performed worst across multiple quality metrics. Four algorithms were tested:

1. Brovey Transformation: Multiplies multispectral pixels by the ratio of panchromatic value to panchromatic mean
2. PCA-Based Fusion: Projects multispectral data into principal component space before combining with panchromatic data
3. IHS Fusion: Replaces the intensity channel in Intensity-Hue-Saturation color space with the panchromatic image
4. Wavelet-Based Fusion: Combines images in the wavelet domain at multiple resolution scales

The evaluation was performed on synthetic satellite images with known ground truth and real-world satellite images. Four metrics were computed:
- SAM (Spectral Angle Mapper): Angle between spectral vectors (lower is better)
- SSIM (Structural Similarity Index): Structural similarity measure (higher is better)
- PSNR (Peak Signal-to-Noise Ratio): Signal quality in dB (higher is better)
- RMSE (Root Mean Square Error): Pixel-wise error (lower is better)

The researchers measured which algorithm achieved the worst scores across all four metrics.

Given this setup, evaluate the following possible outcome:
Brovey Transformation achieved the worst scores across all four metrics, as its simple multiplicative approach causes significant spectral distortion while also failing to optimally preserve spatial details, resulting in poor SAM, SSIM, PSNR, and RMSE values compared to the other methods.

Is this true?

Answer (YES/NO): NO